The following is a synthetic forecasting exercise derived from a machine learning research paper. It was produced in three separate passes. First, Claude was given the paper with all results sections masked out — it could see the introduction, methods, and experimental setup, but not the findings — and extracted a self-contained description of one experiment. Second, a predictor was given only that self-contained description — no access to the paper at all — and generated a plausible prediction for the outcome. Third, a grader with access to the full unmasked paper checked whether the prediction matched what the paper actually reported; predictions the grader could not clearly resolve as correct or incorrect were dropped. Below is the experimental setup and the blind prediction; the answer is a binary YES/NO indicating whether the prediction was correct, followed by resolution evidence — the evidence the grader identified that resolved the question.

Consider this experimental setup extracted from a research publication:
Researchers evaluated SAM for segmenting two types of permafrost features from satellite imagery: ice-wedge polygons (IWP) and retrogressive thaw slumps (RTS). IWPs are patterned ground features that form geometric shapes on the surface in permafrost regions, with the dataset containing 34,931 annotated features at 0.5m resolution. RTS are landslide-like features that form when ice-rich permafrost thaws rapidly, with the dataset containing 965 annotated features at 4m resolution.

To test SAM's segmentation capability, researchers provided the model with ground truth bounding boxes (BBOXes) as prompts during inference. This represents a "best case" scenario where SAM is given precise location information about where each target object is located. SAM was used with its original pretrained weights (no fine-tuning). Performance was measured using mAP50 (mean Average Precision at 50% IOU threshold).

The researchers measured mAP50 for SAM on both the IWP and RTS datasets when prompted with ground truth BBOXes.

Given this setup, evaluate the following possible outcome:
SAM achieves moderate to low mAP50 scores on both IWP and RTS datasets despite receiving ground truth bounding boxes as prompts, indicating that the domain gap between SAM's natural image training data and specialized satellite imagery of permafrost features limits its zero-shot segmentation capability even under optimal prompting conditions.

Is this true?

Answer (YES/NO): NO